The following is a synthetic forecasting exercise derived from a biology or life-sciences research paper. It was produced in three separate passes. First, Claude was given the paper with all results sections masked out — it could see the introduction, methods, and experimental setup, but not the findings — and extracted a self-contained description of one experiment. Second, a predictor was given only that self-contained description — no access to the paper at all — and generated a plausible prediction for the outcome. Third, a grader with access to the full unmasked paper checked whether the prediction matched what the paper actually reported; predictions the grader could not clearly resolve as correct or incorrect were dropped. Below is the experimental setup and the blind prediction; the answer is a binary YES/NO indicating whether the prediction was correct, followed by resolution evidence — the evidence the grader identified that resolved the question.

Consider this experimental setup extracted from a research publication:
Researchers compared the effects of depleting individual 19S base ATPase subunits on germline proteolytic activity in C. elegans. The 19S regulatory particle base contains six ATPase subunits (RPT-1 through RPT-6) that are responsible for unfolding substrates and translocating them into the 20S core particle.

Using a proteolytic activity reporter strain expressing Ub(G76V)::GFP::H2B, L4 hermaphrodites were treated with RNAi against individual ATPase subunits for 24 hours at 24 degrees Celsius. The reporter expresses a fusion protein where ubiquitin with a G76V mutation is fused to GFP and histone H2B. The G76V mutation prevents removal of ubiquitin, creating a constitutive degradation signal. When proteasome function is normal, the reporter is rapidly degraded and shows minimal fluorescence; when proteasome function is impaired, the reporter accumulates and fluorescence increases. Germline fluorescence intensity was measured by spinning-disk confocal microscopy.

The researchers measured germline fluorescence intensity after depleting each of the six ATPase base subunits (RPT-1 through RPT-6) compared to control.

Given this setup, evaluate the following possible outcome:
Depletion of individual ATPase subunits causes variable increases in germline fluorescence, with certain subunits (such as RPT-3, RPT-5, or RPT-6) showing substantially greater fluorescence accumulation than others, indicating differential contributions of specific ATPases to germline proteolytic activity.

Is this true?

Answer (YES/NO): NO